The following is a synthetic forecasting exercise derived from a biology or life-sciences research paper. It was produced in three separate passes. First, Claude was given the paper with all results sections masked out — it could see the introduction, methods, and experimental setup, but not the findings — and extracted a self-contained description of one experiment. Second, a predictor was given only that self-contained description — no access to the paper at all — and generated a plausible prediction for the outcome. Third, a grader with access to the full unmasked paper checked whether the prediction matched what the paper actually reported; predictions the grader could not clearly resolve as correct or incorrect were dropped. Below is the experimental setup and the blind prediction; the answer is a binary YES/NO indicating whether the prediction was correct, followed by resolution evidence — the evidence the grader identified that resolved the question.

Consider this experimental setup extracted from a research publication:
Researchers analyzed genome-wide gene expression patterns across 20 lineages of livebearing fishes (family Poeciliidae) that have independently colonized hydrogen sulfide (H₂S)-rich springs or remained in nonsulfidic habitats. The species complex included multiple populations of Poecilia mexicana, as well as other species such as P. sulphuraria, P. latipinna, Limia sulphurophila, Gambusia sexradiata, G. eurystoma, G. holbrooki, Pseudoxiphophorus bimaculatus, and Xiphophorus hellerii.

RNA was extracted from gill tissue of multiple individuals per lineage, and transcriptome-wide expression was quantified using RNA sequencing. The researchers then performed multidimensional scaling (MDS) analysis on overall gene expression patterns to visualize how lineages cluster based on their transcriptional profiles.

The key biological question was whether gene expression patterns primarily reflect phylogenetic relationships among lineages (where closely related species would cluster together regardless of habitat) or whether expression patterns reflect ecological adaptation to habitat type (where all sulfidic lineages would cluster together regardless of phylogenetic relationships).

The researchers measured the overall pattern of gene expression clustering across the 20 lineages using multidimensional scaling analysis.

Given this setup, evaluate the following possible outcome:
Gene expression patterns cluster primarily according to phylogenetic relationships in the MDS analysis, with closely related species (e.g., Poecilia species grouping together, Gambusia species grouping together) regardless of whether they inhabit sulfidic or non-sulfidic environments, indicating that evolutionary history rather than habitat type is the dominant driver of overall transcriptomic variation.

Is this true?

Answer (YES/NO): YES